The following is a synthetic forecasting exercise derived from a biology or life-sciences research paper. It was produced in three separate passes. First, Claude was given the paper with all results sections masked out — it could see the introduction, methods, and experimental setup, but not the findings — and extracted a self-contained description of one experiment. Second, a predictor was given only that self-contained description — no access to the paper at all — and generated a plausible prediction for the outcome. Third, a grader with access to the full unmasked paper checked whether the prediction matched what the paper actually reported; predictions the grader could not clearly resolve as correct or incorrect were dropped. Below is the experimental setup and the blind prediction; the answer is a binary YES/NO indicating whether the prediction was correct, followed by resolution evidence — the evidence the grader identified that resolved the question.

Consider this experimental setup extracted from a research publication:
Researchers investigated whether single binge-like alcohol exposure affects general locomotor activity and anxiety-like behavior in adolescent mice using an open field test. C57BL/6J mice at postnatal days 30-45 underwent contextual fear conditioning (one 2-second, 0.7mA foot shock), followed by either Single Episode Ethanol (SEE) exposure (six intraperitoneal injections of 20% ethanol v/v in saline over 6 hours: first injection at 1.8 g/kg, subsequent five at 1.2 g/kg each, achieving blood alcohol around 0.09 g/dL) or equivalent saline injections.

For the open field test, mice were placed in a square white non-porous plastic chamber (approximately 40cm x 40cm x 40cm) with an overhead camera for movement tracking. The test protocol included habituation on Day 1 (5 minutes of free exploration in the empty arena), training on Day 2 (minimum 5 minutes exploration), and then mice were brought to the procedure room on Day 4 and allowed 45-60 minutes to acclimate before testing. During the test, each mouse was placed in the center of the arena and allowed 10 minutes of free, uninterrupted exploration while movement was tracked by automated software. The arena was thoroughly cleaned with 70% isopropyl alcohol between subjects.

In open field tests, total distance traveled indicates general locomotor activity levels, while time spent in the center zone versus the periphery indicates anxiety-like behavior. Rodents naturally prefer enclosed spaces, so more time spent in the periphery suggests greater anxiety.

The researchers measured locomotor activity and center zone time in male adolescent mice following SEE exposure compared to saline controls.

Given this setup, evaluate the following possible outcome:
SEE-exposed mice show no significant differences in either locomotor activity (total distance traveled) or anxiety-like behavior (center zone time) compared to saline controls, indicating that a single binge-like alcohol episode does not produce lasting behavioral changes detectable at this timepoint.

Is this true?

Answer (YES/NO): NO